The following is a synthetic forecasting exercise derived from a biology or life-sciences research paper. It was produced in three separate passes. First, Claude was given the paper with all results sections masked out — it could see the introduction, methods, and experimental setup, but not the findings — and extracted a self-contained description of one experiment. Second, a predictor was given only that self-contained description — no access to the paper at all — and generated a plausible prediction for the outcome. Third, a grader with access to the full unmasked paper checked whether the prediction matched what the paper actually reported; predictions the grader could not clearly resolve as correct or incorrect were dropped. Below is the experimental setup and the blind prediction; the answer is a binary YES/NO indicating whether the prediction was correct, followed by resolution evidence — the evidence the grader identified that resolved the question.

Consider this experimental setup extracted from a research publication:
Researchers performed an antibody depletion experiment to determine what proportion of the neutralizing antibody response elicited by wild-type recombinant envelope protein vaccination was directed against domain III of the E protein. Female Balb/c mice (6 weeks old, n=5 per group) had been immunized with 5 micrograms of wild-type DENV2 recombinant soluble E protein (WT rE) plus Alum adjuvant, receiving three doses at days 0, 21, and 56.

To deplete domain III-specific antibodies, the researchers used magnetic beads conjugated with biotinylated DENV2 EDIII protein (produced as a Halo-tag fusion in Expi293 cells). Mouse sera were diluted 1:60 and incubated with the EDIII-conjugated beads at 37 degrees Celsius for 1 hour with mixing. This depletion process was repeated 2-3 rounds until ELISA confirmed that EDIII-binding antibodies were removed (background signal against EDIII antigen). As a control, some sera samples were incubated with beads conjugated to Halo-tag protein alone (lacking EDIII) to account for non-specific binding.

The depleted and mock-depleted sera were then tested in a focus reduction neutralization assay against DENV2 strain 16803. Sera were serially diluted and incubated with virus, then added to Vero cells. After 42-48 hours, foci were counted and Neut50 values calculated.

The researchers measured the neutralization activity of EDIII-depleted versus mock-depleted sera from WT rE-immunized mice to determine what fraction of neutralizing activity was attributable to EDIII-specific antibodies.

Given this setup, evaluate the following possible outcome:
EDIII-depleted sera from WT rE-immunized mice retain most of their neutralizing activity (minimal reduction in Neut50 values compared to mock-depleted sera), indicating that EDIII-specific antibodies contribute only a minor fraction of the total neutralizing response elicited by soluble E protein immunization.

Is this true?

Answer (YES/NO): NO